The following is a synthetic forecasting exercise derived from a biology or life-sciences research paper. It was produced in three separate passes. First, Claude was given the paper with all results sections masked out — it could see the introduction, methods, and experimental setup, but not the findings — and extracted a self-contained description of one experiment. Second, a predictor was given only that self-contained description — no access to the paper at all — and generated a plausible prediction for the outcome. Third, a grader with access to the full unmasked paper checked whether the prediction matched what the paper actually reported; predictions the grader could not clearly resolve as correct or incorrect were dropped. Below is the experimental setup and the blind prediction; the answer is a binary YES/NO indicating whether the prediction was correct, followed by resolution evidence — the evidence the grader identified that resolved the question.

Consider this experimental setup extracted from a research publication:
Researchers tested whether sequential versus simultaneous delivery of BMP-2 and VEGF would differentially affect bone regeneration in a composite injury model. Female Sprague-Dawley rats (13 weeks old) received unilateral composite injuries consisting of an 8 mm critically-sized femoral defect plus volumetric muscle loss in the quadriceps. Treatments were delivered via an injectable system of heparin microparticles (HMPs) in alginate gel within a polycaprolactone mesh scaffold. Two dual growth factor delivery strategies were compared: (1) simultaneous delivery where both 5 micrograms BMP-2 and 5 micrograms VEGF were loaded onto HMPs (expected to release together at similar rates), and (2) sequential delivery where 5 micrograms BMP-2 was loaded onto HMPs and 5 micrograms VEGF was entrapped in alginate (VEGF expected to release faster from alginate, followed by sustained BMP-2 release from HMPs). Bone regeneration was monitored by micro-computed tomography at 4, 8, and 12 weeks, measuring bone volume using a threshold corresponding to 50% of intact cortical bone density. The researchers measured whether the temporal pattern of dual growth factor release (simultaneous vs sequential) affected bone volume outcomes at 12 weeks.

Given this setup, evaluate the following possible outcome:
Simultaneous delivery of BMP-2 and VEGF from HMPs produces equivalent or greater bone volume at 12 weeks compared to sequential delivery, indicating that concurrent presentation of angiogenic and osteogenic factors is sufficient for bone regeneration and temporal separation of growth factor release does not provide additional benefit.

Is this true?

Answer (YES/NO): YES